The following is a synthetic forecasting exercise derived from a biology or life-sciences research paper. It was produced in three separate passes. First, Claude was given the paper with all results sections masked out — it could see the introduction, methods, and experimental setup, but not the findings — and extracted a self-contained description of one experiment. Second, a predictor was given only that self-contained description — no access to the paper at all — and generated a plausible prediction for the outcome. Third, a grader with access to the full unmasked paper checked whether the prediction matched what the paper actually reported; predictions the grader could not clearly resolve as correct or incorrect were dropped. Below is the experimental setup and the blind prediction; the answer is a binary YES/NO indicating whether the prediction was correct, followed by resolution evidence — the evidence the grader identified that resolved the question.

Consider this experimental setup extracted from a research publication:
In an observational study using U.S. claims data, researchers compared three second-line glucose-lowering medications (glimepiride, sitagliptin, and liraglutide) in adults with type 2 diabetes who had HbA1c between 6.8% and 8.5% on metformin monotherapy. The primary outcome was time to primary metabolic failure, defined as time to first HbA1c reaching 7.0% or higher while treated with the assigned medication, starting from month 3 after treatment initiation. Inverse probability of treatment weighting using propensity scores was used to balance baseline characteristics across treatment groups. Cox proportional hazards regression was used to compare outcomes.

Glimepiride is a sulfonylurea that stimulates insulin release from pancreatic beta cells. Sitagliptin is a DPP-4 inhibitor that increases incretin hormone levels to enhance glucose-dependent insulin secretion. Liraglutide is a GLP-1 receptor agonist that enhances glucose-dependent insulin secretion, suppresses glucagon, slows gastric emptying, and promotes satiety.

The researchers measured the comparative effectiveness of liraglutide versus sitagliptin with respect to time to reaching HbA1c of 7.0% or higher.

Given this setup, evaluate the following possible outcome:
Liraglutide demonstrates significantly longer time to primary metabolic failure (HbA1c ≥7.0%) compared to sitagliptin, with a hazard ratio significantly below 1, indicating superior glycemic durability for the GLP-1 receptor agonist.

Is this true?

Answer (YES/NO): YES